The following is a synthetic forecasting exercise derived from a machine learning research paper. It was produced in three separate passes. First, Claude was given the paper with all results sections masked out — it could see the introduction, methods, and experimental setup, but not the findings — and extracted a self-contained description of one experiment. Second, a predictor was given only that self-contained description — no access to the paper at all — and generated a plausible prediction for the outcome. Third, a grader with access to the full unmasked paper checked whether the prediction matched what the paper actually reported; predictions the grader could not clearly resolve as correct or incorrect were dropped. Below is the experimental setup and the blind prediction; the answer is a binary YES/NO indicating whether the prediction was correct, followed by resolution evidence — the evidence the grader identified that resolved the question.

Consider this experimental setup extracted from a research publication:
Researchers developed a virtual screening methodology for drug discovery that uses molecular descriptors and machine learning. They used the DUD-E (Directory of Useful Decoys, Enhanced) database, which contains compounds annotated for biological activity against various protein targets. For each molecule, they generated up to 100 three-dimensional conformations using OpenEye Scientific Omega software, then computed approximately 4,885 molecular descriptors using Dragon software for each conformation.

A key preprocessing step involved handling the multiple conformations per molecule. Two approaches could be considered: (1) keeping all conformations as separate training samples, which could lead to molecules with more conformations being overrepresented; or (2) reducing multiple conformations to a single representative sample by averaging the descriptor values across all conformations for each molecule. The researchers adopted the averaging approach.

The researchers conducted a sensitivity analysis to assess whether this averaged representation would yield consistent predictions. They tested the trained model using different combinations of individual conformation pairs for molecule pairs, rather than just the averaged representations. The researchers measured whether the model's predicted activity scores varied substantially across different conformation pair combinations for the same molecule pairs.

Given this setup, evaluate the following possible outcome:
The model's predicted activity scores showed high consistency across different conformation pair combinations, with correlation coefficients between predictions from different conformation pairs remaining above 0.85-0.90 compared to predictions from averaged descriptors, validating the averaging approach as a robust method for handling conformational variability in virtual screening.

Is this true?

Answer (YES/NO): NO